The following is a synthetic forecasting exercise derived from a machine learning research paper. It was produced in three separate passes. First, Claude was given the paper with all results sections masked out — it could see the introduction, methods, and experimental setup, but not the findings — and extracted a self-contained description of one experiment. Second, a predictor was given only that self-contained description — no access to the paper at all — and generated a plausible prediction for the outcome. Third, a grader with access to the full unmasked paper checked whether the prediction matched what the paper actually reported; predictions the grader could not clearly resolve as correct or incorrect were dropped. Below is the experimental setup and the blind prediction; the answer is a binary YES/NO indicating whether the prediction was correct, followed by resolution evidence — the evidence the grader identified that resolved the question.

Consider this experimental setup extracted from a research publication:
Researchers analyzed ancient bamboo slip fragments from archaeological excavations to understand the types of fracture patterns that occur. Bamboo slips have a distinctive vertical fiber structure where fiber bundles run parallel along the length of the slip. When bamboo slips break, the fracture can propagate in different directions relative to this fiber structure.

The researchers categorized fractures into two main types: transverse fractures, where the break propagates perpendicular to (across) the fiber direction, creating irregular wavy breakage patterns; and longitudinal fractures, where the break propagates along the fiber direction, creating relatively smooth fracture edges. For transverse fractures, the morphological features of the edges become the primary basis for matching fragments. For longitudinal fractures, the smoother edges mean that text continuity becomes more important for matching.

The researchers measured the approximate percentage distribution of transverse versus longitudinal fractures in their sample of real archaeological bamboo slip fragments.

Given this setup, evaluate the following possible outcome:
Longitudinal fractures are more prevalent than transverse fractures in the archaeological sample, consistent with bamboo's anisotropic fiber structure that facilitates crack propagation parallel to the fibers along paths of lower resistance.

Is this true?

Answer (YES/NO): NO